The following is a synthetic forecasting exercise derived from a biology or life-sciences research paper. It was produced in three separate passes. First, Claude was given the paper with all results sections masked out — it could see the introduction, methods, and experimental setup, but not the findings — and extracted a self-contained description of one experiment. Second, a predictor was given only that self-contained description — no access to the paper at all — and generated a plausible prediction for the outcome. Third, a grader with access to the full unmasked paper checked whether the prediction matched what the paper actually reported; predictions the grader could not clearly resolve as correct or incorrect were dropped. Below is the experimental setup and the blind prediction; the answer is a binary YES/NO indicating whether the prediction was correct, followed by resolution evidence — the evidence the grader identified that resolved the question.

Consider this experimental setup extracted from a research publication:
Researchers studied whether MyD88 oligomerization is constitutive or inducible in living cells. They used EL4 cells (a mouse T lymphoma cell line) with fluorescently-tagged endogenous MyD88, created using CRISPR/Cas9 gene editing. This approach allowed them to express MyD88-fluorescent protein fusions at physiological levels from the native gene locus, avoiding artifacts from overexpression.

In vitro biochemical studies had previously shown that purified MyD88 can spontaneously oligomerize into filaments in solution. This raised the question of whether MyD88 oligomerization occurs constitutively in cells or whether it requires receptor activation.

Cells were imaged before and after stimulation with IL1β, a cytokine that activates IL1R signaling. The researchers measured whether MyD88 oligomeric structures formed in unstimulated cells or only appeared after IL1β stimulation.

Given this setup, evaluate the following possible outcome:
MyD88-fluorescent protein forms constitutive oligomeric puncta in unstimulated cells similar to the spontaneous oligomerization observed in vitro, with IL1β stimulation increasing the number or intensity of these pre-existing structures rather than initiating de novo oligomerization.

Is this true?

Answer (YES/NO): NO